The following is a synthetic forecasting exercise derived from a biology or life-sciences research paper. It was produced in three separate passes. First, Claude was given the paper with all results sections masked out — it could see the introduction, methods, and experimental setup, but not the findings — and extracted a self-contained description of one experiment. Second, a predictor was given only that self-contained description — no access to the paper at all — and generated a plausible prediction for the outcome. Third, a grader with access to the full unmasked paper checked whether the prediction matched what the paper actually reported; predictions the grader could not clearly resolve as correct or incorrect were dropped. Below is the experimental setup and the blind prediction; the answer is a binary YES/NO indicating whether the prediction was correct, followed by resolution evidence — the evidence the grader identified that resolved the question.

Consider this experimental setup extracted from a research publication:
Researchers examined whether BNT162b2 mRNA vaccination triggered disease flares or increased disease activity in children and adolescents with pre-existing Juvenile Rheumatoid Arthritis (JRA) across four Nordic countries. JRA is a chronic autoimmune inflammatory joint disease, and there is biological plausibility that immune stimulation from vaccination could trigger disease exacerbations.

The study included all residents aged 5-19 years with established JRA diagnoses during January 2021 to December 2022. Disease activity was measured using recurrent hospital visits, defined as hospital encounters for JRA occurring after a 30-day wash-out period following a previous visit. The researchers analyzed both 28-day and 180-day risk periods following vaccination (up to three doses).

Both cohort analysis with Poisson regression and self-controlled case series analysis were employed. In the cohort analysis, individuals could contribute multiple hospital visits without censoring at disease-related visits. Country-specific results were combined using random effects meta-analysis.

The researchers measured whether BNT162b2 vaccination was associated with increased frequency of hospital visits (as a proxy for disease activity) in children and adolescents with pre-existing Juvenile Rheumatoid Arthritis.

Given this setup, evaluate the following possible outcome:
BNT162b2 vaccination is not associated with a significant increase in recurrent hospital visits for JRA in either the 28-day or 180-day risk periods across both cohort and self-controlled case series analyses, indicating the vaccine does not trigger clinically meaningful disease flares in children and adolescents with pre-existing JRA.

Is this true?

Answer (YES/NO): NO